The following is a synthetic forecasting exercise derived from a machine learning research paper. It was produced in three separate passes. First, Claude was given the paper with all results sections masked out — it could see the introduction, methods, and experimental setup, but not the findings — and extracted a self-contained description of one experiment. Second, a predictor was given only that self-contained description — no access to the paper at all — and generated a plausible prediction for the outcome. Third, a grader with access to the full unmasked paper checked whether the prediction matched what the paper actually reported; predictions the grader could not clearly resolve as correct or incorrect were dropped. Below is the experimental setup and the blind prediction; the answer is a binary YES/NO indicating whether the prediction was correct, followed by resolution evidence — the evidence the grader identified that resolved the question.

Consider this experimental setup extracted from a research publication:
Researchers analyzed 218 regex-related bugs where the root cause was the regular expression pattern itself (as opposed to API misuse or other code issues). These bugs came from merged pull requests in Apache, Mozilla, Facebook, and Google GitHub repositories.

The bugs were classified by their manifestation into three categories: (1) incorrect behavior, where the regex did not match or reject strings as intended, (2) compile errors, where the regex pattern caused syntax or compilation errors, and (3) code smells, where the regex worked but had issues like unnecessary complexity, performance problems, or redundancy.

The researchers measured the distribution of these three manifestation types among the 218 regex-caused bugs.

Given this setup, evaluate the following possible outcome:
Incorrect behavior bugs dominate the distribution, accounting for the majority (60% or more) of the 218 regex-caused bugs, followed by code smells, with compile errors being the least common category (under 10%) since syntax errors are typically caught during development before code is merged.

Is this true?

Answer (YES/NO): YES